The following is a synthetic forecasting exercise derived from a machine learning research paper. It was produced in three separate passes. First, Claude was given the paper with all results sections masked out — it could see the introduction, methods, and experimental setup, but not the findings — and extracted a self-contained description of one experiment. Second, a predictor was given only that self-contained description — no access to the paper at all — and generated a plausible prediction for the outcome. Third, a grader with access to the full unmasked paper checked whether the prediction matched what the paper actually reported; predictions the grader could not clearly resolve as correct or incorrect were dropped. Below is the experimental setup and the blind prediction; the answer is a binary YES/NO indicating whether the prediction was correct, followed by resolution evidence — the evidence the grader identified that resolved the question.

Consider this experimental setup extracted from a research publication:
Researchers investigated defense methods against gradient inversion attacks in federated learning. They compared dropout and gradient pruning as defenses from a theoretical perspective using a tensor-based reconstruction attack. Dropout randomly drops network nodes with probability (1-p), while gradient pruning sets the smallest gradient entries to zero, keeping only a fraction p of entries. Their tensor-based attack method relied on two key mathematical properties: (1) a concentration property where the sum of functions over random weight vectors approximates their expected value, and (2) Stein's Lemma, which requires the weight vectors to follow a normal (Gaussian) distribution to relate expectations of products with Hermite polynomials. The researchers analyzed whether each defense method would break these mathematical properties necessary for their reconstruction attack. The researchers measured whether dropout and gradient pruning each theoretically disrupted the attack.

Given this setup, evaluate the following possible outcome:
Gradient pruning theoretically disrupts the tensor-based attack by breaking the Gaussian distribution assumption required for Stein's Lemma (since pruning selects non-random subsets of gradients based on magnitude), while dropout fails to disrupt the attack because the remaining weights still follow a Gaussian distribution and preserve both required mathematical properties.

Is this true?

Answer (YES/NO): YES